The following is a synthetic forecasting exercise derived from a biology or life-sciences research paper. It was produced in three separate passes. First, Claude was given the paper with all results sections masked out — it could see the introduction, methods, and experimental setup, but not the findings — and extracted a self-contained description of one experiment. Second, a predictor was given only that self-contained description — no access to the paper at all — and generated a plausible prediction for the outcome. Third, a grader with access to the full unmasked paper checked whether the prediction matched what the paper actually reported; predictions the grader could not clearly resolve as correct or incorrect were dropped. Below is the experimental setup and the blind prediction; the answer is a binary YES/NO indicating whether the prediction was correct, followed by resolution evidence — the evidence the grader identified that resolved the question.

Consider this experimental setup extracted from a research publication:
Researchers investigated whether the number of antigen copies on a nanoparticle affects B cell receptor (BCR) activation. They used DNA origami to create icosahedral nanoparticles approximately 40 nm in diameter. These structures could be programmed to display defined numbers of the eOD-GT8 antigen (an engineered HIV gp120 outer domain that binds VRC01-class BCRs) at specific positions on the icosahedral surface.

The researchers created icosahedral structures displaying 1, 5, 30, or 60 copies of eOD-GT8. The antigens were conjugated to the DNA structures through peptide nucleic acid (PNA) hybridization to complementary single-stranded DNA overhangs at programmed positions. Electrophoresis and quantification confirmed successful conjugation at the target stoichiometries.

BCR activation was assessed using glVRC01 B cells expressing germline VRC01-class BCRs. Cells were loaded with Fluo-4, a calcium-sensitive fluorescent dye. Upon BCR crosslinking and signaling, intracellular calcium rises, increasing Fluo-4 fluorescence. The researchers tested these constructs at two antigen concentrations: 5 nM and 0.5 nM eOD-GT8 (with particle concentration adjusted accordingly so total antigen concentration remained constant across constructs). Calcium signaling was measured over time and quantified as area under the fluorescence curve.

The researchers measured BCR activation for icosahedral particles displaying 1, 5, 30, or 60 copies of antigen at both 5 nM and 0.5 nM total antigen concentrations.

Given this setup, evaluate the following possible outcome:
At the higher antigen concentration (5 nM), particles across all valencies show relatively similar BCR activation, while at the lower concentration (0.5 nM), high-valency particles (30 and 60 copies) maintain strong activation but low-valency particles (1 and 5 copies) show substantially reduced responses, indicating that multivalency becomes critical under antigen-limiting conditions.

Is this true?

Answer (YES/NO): NO